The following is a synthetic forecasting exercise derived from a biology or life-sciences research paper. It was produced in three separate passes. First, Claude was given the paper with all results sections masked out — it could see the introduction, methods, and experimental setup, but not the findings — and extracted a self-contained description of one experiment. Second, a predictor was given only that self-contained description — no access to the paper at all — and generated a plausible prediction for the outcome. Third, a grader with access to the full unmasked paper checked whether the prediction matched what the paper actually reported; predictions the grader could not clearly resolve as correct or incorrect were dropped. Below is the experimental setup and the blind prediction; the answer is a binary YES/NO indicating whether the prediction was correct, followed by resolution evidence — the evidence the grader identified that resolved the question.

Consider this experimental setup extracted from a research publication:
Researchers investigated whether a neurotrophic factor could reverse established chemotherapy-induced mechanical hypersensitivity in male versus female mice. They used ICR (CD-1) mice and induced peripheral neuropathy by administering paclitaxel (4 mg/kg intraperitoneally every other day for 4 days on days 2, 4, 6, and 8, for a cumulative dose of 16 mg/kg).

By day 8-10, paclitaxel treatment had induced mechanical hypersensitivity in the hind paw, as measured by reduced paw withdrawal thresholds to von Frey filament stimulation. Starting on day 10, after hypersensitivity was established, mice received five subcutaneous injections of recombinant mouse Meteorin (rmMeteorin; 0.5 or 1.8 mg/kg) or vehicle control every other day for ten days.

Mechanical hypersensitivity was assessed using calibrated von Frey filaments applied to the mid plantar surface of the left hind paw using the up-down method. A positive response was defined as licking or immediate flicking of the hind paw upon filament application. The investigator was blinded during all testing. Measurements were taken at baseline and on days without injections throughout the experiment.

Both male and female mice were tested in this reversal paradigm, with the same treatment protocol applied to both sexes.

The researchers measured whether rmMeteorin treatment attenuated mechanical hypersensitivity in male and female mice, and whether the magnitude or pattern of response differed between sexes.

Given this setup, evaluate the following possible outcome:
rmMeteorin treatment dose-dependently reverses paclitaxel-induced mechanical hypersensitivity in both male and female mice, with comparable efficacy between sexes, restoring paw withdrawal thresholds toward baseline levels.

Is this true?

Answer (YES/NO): NO